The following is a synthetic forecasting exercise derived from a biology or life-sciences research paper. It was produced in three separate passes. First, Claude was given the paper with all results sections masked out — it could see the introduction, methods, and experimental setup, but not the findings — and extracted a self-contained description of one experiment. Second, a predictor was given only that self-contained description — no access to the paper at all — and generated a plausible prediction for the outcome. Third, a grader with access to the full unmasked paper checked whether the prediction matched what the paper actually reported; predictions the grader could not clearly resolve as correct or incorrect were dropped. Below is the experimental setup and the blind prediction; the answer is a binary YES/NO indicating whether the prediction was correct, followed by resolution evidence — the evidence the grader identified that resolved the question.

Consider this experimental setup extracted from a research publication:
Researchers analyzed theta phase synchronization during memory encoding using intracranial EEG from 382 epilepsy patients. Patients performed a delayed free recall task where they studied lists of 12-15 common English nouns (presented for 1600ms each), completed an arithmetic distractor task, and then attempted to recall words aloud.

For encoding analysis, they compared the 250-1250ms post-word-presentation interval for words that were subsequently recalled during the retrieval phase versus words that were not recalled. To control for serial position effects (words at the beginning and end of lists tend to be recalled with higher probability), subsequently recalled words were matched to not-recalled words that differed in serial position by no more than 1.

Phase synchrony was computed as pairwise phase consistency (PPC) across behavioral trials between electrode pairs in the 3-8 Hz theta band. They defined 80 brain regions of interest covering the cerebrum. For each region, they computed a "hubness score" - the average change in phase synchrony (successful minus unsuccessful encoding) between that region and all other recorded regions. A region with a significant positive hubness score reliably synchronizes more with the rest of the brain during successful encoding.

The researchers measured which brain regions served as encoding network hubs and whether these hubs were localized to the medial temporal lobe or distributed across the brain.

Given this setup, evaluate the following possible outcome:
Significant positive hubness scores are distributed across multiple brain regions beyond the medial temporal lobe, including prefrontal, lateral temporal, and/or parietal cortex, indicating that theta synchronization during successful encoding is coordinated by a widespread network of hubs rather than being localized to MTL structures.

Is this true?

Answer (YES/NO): NO